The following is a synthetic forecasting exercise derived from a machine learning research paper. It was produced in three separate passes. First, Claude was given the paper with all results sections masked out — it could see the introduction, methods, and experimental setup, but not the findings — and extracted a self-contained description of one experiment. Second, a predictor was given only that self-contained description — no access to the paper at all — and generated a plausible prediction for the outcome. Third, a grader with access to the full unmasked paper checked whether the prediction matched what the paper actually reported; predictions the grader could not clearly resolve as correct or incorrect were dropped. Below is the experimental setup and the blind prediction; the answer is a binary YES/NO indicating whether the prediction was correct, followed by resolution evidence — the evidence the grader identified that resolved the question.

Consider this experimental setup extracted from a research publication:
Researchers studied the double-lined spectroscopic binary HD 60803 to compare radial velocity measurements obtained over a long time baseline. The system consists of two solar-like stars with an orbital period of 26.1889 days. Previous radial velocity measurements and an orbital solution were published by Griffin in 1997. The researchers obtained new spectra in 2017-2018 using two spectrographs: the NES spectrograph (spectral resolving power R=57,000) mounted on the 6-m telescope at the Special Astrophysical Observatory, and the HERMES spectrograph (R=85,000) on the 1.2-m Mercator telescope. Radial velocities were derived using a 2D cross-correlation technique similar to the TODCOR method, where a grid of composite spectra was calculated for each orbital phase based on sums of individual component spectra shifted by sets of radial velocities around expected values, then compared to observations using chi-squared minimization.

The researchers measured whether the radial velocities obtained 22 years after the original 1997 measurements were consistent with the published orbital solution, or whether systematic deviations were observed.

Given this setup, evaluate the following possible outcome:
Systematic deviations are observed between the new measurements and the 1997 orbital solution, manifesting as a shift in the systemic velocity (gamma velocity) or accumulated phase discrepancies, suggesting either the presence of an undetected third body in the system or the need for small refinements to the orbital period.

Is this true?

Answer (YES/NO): NO